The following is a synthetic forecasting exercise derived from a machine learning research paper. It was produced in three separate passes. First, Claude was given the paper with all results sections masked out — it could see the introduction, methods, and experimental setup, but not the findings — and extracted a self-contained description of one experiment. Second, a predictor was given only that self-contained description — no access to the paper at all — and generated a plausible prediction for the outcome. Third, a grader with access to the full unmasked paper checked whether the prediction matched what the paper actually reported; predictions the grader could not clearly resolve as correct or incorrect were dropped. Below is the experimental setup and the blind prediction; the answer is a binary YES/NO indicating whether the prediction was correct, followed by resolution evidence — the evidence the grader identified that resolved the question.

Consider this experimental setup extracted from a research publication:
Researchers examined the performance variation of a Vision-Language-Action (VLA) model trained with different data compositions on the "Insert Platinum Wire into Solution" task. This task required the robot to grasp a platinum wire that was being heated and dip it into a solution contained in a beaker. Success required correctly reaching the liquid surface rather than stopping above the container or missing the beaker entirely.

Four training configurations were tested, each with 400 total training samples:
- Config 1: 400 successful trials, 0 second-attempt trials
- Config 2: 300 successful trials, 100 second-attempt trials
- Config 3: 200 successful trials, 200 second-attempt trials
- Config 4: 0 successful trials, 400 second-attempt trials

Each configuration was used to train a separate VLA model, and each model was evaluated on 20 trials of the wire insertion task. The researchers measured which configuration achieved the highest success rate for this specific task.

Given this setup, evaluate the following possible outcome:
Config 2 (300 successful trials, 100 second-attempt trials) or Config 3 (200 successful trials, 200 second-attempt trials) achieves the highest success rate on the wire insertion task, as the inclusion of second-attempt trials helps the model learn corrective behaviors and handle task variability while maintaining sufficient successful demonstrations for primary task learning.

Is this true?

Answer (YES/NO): YES